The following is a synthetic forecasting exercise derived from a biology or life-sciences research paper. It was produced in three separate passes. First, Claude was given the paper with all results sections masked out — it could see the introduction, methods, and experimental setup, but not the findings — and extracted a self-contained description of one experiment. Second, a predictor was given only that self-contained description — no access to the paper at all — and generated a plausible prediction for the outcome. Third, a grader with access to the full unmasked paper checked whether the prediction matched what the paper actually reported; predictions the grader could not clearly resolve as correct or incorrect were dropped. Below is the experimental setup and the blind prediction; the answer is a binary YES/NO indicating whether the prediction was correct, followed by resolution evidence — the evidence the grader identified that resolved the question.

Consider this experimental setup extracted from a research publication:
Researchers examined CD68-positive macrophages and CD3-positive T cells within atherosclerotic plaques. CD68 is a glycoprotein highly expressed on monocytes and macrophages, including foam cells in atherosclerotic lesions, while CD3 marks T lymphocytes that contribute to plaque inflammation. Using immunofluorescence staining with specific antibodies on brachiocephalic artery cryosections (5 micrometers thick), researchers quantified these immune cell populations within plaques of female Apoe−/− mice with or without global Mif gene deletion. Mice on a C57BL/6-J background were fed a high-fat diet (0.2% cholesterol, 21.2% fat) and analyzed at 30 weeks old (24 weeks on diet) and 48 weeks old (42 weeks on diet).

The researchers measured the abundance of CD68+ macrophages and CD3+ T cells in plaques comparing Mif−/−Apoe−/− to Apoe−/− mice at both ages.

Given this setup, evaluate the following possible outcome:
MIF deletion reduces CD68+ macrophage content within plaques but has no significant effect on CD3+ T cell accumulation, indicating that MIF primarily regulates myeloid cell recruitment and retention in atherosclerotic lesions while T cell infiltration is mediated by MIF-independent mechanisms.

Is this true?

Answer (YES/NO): NO